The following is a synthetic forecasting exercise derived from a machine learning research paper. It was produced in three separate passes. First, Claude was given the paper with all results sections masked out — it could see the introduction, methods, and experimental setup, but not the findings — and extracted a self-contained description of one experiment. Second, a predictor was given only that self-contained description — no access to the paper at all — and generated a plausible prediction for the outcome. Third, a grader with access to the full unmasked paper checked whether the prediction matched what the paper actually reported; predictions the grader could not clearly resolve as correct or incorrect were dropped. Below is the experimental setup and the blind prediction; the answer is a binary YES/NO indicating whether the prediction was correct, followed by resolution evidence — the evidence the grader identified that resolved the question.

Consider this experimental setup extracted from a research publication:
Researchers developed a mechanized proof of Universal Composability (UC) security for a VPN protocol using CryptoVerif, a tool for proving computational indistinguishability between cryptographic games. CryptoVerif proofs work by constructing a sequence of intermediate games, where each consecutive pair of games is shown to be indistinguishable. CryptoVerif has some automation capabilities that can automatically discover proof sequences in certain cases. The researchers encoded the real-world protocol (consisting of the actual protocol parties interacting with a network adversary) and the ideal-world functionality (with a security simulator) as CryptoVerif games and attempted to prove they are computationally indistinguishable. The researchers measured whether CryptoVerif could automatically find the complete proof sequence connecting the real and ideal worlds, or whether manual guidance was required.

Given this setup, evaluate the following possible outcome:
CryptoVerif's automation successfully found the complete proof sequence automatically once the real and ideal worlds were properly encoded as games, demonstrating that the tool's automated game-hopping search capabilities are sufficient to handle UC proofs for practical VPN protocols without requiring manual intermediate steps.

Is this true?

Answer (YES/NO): NO